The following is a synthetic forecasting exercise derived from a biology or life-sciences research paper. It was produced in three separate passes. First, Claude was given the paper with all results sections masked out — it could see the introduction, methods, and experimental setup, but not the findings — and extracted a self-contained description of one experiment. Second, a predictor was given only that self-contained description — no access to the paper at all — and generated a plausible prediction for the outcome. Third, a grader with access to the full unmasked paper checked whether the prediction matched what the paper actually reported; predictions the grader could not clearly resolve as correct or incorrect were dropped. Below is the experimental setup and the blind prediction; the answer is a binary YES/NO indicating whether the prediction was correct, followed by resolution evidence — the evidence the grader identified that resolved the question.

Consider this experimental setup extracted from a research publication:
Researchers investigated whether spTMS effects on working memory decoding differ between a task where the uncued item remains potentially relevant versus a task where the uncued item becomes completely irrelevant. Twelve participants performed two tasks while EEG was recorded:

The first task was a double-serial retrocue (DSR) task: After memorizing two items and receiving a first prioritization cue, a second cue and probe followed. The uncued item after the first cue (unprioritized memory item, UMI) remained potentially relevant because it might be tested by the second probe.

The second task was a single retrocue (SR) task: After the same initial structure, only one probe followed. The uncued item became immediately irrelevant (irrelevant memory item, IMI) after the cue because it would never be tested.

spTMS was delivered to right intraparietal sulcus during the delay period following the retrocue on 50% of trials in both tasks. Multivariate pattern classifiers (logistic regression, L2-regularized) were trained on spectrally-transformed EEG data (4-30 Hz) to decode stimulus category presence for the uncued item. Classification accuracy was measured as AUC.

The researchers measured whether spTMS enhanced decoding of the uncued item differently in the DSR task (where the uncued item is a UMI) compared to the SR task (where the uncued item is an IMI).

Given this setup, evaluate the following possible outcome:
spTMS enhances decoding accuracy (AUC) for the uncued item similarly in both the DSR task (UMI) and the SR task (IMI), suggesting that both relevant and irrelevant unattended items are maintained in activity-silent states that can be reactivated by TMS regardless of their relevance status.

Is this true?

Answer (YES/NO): NO